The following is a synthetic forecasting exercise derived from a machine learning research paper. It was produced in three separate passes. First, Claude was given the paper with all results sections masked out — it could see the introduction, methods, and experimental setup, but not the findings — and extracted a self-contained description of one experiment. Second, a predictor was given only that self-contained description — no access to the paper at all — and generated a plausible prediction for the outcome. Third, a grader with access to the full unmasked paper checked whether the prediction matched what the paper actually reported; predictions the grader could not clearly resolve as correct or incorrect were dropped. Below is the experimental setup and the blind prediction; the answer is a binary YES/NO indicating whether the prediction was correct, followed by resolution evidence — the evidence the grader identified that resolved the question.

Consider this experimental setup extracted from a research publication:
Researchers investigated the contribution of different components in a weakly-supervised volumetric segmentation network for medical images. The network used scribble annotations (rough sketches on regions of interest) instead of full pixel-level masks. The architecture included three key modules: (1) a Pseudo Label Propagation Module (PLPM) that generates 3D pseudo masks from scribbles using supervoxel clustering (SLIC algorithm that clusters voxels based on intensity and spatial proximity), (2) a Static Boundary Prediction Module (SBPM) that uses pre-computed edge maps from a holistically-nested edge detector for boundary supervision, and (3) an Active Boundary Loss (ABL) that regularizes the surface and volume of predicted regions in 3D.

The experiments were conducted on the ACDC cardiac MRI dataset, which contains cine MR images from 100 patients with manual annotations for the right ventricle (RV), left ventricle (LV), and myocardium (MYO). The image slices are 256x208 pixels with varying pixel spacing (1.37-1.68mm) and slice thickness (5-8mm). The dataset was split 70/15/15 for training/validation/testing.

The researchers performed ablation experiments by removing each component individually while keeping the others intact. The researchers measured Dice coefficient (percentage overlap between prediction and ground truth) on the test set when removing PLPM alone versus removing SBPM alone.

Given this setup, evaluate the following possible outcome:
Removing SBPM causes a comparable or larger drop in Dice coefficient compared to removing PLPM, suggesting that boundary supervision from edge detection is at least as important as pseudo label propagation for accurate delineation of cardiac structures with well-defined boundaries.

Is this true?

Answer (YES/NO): NO